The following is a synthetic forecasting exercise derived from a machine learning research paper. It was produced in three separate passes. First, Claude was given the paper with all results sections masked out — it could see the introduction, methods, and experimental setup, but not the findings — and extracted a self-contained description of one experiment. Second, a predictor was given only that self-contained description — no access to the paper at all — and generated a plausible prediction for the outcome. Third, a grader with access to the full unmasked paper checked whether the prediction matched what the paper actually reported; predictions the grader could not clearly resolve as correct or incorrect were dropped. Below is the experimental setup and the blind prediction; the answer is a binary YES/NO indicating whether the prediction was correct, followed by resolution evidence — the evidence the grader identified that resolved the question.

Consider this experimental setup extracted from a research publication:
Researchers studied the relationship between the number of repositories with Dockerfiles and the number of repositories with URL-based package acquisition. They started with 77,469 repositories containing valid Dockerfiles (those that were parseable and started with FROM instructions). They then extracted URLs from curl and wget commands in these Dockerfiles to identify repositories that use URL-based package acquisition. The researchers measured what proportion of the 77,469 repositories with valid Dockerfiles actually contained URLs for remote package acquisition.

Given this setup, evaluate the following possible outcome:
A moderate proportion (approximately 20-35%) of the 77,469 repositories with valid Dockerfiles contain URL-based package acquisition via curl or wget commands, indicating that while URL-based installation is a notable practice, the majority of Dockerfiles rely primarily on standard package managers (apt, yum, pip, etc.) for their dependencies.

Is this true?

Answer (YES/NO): NO